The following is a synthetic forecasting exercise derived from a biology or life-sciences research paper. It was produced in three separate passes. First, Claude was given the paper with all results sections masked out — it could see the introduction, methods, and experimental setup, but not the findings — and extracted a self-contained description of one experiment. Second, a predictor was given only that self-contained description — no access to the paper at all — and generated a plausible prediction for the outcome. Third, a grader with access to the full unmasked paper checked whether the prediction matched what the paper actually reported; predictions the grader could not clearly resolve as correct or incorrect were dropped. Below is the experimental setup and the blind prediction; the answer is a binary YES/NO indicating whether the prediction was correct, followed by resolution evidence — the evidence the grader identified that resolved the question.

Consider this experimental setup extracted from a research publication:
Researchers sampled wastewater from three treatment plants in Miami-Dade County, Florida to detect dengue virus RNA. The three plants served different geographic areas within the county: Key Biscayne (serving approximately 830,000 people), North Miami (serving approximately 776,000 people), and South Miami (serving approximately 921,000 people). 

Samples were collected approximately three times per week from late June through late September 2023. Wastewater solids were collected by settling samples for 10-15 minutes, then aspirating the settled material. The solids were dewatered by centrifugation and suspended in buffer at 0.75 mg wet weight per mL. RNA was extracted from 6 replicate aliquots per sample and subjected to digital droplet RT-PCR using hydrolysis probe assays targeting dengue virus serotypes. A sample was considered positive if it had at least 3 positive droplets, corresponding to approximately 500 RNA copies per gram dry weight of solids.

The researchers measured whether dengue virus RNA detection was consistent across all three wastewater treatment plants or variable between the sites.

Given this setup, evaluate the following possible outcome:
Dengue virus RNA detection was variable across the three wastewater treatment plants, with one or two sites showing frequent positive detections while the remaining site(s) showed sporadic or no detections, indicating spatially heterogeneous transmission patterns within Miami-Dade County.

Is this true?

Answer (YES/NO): NO